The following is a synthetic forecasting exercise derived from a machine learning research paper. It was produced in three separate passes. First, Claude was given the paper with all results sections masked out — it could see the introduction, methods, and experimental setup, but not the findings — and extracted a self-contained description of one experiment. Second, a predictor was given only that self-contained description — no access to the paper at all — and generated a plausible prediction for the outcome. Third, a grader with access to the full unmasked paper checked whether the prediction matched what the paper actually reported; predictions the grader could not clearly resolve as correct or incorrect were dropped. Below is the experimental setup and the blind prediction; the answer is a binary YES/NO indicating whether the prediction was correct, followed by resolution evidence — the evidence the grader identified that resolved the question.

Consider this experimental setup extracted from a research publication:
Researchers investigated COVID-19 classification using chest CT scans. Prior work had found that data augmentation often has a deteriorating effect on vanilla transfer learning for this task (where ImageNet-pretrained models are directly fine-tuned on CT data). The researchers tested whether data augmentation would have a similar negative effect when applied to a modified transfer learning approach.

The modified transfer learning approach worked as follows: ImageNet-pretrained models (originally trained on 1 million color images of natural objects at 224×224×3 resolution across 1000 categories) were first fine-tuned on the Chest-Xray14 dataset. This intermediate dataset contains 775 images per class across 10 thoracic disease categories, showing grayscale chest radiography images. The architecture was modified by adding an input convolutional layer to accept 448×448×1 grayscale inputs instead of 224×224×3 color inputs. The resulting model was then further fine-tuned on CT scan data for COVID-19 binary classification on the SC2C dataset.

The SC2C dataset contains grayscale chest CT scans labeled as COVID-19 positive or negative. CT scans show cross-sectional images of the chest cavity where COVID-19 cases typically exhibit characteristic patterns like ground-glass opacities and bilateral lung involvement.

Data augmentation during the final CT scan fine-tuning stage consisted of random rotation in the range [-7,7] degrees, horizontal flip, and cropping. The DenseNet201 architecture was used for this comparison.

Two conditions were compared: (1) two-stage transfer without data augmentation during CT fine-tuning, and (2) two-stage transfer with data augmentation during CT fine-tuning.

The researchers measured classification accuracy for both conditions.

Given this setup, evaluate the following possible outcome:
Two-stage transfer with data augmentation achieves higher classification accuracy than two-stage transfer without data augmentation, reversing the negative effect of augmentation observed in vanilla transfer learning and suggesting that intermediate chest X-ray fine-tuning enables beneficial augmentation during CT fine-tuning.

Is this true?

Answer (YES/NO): YES